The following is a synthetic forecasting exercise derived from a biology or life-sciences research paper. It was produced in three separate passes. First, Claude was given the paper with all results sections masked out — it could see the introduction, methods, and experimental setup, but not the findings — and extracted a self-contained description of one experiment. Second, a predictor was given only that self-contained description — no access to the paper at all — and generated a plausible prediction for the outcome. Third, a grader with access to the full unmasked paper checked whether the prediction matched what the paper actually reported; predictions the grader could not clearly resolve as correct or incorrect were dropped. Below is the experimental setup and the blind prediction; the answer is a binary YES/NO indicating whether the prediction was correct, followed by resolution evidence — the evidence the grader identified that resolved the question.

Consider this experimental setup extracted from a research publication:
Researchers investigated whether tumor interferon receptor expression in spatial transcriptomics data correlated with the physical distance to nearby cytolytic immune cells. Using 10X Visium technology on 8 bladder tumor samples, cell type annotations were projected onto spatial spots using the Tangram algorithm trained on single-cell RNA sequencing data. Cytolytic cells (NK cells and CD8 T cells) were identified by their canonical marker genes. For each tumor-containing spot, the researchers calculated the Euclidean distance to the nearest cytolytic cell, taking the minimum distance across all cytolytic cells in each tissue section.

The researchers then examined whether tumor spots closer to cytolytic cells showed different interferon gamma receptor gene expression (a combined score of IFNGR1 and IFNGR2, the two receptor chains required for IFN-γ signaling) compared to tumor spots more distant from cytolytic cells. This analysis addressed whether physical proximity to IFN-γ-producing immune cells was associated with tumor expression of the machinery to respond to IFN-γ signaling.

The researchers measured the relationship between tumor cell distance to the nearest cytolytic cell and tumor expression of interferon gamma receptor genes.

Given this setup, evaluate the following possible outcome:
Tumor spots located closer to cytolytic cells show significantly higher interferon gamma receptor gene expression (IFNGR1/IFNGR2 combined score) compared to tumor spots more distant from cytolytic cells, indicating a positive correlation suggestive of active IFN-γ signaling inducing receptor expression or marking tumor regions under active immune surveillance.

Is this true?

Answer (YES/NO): YES